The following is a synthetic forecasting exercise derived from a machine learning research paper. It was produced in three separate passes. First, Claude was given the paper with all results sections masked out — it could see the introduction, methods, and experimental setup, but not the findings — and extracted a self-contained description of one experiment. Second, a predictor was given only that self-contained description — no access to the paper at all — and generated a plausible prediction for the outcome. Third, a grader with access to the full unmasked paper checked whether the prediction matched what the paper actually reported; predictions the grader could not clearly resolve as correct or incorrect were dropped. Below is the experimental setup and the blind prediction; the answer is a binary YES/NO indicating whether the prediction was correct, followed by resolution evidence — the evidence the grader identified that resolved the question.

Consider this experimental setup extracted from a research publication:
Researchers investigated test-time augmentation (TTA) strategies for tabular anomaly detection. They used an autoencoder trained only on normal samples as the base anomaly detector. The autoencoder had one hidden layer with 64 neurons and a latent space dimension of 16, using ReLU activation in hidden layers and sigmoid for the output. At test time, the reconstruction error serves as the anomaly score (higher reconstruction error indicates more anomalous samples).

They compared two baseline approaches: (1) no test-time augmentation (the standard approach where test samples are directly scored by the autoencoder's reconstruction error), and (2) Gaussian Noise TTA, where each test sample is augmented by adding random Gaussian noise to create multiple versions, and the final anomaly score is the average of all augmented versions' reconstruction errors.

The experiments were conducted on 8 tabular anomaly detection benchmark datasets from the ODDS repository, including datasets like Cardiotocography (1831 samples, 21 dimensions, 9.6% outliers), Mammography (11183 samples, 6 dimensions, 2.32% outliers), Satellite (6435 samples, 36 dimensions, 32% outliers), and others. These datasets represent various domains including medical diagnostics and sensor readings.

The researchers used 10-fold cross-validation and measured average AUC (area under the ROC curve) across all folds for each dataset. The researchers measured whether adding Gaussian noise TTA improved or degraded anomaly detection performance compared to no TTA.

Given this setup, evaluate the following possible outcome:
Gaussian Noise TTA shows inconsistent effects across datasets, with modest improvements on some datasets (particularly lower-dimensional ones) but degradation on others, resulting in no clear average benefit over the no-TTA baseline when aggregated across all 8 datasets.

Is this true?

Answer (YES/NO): NO